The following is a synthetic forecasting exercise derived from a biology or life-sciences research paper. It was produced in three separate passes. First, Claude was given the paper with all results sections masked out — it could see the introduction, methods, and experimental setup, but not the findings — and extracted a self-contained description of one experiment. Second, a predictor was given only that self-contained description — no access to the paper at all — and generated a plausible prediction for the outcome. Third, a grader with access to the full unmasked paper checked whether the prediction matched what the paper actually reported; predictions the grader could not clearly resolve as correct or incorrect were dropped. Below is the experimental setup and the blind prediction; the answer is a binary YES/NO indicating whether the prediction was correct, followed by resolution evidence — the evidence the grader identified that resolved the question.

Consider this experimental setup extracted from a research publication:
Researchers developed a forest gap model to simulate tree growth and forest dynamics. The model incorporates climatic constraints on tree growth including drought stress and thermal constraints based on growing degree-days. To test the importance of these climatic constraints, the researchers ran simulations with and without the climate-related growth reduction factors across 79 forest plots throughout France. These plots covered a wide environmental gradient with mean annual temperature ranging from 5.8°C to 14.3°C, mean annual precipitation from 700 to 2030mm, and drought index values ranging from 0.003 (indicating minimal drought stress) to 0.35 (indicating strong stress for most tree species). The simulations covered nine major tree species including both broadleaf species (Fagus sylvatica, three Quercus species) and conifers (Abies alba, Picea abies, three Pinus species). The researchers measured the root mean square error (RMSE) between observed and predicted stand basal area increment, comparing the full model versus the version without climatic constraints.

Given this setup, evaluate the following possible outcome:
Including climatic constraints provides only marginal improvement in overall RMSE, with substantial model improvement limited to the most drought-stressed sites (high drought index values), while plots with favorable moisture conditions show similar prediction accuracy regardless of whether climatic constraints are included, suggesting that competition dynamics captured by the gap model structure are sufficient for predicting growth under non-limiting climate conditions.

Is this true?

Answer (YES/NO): NO